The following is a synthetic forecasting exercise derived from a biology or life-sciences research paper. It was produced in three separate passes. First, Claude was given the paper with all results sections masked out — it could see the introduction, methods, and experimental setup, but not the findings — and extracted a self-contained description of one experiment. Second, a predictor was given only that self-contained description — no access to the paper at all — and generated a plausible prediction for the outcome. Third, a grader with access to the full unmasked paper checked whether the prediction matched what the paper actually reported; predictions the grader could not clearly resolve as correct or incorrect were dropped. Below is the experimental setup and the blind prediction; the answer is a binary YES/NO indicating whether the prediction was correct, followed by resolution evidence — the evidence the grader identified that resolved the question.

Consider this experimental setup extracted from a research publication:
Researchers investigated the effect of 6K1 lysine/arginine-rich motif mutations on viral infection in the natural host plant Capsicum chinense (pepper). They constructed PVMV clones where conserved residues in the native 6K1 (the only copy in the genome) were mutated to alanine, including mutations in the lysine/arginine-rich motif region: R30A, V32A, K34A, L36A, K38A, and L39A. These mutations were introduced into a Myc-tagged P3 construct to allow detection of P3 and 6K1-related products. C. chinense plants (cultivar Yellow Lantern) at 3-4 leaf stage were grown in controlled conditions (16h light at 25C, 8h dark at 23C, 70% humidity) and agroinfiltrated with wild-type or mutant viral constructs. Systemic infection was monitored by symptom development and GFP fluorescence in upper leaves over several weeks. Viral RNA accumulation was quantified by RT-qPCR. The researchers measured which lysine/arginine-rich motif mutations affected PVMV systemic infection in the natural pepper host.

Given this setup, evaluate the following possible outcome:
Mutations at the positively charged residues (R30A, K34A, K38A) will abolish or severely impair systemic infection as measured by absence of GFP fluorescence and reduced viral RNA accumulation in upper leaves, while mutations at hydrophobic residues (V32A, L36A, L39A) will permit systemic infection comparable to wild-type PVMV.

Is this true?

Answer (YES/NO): NO